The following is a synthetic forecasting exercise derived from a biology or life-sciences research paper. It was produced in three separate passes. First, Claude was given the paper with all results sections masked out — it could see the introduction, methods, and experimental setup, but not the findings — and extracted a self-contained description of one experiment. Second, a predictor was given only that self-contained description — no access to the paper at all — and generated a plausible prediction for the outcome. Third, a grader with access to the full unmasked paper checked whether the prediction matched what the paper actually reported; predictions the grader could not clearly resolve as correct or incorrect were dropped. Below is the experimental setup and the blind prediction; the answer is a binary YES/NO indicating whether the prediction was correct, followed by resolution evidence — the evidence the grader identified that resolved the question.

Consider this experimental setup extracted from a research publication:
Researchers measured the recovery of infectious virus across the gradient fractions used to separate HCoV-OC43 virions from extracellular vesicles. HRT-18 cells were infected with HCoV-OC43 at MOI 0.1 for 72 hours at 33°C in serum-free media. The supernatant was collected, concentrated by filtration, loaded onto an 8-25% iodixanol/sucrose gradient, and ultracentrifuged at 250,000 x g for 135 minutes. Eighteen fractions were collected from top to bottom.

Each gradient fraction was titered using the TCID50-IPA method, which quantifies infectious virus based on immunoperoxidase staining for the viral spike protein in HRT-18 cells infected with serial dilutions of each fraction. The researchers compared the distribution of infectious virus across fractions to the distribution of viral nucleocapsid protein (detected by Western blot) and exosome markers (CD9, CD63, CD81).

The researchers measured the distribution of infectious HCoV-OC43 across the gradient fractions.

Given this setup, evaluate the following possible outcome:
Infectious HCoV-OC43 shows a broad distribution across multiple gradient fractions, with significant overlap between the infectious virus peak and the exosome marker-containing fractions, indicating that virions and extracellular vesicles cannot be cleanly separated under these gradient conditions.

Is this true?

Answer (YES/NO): NO